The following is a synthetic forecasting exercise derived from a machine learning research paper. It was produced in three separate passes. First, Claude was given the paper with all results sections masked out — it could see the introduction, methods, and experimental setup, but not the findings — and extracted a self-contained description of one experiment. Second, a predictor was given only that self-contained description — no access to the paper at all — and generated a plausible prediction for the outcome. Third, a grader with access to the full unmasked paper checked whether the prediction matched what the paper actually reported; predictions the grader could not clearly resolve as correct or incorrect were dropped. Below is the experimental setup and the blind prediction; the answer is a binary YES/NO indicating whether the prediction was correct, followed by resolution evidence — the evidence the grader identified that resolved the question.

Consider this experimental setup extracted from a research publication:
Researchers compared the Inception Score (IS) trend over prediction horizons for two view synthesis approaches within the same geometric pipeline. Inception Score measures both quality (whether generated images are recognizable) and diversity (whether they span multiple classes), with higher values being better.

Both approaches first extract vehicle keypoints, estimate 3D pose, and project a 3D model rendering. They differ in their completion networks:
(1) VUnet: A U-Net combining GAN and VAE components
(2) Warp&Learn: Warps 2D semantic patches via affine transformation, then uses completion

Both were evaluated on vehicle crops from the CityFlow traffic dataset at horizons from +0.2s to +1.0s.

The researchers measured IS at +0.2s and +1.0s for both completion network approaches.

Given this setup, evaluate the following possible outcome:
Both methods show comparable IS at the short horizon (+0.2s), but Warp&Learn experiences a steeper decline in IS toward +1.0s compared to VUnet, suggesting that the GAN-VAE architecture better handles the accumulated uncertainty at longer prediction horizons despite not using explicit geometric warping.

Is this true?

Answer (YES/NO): NO